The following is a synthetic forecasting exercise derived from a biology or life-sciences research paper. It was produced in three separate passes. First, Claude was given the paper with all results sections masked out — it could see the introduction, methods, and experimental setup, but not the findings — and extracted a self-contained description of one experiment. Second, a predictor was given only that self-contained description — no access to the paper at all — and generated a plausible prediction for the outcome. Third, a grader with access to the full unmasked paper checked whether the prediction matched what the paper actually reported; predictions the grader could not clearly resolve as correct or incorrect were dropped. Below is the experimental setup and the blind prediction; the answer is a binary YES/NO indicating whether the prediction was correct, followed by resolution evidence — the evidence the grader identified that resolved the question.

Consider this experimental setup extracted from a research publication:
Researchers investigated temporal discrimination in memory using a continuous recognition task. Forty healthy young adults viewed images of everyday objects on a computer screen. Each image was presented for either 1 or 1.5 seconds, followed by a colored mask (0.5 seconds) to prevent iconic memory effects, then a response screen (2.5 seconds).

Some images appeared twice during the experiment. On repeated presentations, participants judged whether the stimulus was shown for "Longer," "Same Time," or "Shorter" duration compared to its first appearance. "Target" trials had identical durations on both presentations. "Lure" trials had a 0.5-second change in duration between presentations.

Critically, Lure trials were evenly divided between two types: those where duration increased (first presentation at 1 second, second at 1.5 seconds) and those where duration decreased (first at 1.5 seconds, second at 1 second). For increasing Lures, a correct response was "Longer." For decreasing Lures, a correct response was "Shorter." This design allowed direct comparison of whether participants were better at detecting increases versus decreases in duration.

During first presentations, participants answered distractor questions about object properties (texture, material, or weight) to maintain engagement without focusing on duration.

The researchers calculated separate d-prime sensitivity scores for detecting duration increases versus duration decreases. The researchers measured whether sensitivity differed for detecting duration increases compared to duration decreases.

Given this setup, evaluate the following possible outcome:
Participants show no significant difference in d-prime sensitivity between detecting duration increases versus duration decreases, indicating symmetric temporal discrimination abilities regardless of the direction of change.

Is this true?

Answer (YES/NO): YES